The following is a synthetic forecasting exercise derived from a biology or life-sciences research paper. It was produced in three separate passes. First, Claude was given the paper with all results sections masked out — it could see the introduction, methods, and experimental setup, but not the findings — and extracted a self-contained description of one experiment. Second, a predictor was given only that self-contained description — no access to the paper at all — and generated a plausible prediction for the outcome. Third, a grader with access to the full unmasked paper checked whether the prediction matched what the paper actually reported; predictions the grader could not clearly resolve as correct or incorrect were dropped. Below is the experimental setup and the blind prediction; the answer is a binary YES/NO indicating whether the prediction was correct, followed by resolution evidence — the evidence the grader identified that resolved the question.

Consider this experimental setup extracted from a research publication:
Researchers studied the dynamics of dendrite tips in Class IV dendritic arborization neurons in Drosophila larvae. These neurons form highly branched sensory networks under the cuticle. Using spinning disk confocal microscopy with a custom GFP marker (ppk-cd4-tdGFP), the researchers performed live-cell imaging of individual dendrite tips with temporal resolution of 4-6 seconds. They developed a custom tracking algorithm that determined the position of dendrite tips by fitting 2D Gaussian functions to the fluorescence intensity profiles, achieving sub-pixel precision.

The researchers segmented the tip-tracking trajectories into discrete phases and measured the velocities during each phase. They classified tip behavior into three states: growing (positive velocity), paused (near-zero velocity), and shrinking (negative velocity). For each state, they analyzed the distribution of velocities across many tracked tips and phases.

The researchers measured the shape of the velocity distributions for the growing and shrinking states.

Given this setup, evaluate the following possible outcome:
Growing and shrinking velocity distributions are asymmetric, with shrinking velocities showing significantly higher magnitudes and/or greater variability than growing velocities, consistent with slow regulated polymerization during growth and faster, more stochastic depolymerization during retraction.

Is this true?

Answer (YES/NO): NO